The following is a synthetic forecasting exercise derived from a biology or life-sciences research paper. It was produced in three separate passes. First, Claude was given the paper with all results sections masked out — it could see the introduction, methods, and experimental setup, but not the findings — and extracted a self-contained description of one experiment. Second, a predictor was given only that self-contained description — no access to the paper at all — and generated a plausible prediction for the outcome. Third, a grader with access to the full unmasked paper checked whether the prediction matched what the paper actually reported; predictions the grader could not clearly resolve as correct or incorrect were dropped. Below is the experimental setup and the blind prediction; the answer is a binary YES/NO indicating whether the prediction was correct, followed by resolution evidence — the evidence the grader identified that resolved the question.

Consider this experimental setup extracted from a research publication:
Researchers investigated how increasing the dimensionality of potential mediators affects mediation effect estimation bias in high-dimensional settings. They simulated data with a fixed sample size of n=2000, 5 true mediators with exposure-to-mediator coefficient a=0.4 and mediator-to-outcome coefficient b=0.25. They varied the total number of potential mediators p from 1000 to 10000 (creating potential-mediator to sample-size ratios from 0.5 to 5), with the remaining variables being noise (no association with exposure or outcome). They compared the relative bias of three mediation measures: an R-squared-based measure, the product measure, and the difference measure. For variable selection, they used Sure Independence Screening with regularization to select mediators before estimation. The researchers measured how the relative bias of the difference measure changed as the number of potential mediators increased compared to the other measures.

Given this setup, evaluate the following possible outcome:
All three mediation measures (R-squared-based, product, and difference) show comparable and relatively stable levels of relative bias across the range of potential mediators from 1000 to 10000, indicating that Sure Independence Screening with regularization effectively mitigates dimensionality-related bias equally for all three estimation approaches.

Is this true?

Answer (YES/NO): NO